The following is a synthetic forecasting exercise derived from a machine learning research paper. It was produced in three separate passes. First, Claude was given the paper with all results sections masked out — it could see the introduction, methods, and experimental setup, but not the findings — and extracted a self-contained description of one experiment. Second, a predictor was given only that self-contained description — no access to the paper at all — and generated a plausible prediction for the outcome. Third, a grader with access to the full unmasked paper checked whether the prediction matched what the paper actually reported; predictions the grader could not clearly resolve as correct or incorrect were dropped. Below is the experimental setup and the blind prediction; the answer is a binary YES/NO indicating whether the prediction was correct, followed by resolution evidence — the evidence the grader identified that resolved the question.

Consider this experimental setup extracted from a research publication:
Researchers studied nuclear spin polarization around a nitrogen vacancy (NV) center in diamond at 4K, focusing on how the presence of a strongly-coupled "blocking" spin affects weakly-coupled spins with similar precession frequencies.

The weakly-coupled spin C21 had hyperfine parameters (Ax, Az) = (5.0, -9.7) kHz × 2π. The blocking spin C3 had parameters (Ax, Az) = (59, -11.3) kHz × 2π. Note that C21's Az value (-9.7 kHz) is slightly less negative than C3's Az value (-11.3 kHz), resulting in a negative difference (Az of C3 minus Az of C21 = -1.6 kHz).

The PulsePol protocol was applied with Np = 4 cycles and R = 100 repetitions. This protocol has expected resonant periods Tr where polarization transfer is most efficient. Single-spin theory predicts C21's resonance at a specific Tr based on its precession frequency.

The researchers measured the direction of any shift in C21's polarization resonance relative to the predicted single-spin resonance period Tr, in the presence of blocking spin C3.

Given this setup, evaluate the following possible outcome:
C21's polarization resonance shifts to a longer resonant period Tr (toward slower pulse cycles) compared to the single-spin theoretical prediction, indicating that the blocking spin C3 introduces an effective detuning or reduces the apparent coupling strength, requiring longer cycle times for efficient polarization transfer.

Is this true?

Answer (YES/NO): NO